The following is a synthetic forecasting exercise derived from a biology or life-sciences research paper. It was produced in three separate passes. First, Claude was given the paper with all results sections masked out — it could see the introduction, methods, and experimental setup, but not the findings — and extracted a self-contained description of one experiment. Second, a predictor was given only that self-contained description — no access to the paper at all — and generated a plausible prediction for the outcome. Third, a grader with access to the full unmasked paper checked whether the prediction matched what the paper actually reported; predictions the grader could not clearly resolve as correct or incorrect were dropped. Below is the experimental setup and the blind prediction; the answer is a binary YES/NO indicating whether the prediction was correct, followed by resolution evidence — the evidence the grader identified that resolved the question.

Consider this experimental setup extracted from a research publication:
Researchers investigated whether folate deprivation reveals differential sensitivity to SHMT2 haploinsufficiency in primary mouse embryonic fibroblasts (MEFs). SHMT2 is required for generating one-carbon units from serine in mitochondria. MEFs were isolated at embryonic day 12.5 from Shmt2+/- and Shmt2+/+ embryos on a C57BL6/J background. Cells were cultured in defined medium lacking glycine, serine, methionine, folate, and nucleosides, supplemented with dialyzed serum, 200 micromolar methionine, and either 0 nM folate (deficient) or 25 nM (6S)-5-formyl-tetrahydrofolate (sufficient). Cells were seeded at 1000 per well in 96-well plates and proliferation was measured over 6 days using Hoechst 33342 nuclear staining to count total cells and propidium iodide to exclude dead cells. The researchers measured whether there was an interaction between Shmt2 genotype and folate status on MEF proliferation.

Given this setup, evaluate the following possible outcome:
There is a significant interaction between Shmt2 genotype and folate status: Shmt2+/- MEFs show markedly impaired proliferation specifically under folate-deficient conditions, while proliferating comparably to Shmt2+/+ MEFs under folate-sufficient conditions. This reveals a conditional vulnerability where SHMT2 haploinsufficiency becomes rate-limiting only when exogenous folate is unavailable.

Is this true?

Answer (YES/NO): NO